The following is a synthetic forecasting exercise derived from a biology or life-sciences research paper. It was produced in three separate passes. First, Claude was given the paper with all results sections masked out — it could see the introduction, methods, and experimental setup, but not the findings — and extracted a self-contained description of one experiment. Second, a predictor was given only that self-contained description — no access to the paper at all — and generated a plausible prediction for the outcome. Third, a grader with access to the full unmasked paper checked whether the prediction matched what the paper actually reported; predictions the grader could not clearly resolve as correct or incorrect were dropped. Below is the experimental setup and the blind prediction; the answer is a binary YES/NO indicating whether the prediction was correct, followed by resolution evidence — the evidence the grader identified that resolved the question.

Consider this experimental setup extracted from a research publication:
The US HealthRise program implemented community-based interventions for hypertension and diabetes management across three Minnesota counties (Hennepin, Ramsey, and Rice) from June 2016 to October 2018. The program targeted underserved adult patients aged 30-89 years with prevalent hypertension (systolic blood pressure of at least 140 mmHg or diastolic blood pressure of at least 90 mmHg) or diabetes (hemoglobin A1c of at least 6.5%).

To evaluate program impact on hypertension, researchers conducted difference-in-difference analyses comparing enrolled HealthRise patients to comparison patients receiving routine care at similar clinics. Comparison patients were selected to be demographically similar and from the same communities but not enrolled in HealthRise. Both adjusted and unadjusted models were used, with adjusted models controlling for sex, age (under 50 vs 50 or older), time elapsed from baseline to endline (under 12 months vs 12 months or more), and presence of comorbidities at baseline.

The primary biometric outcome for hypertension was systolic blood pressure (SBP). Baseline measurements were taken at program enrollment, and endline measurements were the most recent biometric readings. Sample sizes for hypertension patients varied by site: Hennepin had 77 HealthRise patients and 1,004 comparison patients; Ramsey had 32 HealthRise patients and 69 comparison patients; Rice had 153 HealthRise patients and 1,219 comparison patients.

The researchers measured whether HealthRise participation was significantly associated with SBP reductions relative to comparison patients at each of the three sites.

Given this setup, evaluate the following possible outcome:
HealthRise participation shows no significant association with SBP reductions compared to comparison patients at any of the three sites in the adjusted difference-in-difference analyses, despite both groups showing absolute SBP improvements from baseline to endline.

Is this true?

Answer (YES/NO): NO